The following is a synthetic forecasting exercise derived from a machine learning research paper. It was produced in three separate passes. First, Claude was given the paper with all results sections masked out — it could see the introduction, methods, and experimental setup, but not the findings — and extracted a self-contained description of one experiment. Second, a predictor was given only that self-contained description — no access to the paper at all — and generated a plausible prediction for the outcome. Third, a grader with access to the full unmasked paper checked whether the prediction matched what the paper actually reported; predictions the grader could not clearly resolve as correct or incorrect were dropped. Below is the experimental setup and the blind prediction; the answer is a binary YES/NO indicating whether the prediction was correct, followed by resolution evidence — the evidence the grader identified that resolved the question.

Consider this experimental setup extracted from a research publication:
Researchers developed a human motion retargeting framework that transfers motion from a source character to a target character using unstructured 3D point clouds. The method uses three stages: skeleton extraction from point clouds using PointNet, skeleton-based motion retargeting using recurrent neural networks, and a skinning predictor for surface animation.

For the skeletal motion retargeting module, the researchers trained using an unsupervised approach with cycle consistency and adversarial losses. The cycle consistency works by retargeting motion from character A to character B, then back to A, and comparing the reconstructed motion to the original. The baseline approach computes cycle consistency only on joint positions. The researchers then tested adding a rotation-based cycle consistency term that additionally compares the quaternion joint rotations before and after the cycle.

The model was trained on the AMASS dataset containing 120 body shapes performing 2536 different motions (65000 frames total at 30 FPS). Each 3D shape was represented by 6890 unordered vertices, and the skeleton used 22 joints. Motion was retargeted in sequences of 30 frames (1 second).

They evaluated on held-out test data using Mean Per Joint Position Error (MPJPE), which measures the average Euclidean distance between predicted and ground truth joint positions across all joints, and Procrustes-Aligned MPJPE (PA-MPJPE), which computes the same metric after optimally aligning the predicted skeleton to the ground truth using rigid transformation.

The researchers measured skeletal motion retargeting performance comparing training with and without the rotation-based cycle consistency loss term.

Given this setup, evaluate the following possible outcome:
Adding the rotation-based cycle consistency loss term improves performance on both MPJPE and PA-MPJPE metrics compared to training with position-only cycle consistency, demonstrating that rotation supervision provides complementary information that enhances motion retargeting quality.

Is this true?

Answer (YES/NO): YES